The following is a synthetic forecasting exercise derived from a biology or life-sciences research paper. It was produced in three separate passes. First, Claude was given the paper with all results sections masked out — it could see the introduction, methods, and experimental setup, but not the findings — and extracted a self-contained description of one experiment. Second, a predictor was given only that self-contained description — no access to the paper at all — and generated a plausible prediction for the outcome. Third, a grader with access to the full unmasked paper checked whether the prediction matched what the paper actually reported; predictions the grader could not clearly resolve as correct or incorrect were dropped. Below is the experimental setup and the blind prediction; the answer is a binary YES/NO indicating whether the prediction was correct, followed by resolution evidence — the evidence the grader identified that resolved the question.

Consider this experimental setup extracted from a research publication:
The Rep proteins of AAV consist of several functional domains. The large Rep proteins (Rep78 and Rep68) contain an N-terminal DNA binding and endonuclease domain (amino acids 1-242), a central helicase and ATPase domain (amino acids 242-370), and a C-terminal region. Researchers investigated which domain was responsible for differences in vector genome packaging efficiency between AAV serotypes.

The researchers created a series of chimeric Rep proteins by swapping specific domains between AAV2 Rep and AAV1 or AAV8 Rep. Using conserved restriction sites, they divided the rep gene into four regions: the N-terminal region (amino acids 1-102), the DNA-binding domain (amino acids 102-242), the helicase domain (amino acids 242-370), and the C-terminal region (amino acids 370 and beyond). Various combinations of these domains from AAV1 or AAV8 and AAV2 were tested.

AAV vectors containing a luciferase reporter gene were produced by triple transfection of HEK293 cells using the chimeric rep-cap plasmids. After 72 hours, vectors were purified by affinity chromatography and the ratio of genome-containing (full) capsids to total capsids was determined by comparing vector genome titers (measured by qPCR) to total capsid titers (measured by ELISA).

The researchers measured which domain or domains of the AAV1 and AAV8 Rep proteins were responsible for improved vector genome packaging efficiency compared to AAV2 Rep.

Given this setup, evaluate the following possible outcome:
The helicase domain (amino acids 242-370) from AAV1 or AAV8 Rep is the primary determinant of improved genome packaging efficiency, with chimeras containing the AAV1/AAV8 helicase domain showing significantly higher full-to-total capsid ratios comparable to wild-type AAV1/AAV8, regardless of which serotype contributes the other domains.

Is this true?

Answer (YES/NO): NO